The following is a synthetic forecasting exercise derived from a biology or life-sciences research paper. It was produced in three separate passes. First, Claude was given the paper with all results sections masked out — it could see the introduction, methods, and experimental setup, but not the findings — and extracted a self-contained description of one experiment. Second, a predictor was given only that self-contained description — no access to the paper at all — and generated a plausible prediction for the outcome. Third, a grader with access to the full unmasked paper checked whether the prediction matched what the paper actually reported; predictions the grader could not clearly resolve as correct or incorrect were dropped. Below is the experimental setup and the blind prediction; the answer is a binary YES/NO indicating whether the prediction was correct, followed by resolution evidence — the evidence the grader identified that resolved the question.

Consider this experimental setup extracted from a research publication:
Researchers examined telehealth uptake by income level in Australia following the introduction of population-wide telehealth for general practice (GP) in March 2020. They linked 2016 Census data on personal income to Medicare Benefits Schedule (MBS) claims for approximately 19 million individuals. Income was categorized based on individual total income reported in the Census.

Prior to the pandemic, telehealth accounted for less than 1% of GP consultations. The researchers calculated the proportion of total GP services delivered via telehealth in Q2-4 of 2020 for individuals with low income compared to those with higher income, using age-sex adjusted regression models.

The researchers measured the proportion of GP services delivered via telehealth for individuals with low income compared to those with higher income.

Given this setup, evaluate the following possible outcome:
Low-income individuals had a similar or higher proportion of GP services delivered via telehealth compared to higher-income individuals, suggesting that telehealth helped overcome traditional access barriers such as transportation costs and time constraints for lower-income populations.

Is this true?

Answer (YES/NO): NO